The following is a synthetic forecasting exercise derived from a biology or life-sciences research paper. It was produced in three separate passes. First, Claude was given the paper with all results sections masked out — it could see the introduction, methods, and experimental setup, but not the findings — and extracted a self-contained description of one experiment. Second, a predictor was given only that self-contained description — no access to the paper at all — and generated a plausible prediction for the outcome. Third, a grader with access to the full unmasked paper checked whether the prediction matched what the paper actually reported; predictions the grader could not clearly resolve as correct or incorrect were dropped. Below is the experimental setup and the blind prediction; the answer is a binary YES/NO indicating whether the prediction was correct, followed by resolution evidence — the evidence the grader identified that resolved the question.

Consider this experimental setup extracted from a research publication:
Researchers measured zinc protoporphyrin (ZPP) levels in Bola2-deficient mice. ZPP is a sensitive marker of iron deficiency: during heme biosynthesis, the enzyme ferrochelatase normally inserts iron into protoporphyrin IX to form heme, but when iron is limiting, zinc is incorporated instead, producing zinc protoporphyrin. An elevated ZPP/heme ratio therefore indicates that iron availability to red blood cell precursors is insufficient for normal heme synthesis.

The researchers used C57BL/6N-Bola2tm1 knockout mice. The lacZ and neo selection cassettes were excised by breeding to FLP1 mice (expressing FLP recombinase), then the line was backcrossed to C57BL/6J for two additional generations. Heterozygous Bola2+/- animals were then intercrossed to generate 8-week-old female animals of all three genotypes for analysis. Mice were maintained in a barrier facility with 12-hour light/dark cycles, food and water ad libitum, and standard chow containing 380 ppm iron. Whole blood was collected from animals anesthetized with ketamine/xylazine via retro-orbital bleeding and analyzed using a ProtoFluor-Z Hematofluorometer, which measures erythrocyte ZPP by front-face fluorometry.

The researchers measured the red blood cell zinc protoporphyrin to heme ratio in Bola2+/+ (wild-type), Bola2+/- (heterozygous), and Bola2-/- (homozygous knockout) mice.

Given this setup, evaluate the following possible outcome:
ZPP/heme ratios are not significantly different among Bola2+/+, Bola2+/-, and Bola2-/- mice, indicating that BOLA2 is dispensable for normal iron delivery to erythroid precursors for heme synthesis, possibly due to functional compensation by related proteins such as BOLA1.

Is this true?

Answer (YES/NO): NO